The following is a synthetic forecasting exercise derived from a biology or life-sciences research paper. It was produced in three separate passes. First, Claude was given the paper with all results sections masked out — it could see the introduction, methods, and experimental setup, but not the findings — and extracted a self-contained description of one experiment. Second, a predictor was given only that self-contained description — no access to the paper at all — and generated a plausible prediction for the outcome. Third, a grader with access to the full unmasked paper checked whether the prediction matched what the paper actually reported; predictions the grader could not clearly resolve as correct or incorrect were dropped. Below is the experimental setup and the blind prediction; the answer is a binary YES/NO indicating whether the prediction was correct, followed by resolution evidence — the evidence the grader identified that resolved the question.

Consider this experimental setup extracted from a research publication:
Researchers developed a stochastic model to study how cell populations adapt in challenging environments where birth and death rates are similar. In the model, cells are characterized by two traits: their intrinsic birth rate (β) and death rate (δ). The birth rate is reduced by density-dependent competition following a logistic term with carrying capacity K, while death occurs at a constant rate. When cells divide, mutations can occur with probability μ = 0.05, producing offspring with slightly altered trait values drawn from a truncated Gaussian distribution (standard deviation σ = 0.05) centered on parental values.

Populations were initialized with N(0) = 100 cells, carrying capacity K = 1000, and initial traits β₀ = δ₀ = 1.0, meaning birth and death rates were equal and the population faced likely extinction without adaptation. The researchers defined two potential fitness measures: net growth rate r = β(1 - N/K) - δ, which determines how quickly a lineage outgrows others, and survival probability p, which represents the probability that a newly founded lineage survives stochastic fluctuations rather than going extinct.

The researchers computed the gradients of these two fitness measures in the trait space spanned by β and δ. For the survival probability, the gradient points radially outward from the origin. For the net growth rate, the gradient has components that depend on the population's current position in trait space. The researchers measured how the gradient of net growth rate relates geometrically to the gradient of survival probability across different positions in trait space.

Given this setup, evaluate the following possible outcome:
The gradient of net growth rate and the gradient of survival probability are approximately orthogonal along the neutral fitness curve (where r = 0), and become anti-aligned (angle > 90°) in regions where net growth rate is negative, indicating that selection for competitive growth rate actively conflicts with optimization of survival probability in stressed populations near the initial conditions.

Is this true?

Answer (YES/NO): NO